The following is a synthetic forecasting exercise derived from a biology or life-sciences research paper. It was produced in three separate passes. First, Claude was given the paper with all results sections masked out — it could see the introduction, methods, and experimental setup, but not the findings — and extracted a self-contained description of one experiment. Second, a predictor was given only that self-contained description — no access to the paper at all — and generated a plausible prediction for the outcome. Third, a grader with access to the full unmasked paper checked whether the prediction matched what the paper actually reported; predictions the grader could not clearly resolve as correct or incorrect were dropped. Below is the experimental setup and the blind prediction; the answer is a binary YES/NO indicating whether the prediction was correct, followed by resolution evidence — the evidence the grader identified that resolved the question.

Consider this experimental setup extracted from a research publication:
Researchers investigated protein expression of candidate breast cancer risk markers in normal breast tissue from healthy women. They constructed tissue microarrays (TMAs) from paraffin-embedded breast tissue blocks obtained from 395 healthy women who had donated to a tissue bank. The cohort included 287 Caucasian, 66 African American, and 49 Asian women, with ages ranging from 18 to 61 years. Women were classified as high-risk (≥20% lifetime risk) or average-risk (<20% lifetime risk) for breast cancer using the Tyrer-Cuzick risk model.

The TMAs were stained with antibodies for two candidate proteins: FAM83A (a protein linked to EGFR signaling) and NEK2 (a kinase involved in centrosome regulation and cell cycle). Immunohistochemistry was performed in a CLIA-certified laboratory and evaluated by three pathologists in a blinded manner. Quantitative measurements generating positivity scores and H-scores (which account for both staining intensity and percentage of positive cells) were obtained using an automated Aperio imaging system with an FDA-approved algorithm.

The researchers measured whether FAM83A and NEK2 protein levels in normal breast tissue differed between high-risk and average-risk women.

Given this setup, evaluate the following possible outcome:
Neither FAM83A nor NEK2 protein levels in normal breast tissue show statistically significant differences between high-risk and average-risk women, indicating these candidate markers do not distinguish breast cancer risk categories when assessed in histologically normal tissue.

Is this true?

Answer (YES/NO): NO